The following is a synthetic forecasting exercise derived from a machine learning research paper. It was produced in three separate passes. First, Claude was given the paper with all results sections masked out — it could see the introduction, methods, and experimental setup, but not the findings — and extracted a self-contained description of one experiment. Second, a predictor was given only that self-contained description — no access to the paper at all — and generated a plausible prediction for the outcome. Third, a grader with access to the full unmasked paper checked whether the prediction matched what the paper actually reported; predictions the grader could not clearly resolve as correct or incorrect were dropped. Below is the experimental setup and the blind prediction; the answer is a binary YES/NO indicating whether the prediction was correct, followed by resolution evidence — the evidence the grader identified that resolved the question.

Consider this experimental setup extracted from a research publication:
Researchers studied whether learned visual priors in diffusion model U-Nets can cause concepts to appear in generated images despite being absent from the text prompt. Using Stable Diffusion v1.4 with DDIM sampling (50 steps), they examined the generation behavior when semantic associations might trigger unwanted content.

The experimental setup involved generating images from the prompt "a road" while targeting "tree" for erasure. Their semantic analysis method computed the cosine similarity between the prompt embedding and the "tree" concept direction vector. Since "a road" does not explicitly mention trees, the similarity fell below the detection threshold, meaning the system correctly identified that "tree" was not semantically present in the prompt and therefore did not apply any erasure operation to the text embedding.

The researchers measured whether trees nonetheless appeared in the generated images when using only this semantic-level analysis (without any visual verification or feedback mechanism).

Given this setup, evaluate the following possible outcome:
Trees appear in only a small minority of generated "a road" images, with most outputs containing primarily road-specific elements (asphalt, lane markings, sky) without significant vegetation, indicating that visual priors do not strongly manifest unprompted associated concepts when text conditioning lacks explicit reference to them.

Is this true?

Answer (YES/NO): NO